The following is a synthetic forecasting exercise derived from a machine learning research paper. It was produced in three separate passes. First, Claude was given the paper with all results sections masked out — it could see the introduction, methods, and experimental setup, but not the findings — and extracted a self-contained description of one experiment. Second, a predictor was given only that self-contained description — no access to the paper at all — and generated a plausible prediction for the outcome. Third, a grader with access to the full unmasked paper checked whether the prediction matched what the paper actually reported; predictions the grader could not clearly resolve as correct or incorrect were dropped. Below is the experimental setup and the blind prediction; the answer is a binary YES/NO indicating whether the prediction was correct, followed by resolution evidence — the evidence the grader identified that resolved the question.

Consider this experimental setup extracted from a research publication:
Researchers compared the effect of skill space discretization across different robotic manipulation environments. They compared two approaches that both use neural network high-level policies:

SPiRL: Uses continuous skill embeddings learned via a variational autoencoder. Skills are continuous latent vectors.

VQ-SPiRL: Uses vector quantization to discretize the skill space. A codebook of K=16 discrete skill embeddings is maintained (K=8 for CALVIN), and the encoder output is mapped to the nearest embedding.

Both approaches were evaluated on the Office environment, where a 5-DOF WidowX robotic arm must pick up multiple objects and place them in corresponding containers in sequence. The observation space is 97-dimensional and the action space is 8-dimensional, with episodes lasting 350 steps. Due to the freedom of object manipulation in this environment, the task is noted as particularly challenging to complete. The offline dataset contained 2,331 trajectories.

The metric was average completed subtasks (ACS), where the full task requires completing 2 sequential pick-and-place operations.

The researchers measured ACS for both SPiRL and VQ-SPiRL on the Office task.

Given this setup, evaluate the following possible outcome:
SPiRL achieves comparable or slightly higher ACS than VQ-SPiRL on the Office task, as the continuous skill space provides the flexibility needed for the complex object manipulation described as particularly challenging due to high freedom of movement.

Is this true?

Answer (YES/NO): NO